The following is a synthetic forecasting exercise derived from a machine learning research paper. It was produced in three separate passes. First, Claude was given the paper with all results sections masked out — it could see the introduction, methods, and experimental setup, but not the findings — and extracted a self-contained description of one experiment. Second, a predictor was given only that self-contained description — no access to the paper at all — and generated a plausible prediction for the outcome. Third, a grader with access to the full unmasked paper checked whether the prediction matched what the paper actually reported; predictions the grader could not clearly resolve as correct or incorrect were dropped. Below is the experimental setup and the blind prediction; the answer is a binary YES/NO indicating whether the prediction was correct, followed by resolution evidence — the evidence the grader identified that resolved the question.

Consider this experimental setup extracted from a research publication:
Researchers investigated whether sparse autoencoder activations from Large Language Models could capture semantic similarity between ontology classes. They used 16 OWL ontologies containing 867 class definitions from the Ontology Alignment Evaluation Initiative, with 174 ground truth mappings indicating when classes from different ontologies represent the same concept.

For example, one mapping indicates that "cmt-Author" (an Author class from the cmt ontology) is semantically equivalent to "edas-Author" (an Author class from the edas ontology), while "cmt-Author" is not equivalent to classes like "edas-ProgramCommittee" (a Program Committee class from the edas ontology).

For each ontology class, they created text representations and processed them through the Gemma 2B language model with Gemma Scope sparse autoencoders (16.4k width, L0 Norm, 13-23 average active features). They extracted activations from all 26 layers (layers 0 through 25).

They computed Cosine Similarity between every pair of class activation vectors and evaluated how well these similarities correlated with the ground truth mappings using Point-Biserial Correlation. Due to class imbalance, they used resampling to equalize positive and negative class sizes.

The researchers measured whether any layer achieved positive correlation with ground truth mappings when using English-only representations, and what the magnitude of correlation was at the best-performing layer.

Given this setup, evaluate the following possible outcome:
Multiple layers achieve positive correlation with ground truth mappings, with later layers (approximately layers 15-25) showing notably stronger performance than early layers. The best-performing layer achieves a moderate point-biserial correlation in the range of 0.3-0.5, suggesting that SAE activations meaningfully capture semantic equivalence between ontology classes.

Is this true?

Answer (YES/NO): NO